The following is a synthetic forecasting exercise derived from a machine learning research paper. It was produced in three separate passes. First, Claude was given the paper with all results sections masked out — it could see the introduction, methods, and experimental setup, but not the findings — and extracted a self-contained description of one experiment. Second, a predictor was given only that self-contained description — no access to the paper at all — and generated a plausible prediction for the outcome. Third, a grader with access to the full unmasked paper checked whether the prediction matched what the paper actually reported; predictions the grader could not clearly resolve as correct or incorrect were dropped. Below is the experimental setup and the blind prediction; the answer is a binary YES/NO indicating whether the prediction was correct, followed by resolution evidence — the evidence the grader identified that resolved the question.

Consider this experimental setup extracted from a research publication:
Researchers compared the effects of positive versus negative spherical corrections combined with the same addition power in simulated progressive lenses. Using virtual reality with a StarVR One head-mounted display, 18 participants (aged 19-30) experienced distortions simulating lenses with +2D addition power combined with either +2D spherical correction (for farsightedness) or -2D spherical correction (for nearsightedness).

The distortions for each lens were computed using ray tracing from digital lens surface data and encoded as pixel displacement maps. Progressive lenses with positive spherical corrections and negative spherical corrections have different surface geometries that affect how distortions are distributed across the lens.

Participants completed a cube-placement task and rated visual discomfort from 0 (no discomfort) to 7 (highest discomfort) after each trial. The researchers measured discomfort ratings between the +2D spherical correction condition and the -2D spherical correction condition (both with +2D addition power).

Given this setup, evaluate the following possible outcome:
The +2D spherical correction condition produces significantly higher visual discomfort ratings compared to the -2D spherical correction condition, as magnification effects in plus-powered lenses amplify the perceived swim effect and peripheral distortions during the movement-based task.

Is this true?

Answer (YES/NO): YES